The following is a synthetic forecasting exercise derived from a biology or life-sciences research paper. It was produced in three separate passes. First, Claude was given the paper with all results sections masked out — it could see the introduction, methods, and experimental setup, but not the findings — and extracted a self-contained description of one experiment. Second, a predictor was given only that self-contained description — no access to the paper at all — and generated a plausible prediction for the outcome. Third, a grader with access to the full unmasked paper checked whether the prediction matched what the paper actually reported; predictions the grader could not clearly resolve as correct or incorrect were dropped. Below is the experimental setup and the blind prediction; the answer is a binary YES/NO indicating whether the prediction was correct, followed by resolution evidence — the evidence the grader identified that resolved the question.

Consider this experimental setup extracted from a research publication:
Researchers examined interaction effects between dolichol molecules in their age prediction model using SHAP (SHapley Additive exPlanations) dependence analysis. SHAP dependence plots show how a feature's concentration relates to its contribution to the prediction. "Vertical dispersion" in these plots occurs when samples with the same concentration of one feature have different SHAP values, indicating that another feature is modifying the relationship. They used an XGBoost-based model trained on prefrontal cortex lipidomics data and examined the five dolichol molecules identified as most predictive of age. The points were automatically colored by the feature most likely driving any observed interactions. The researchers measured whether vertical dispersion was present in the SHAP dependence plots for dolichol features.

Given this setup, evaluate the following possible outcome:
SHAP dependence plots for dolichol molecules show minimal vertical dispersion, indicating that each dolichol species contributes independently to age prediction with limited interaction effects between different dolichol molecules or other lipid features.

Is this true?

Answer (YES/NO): NO